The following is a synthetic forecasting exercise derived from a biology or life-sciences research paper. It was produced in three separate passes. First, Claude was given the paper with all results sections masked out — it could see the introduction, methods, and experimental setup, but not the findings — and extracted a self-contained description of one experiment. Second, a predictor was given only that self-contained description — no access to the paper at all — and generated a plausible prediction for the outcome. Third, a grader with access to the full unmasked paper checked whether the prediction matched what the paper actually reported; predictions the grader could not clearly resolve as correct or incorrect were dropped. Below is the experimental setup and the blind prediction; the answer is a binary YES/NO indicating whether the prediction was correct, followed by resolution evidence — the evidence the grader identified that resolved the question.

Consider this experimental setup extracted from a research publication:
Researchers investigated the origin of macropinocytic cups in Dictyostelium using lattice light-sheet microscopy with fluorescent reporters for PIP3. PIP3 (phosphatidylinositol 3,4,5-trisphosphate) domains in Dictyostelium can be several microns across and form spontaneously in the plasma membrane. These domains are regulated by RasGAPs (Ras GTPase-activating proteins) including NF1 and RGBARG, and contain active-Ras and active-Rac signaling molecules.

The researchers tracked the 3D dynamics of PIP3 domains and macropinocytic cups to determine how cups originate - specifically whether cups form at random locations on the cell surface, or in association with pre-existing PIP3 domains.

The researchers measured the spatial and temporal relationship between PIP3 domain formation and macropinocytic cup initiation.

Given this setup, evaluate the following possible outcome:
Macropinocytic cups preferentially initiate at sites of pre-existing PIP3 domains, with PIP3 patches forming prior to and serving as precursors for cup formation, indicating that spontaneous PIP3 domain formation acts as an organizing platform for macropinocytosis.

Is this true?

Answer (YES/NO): NO